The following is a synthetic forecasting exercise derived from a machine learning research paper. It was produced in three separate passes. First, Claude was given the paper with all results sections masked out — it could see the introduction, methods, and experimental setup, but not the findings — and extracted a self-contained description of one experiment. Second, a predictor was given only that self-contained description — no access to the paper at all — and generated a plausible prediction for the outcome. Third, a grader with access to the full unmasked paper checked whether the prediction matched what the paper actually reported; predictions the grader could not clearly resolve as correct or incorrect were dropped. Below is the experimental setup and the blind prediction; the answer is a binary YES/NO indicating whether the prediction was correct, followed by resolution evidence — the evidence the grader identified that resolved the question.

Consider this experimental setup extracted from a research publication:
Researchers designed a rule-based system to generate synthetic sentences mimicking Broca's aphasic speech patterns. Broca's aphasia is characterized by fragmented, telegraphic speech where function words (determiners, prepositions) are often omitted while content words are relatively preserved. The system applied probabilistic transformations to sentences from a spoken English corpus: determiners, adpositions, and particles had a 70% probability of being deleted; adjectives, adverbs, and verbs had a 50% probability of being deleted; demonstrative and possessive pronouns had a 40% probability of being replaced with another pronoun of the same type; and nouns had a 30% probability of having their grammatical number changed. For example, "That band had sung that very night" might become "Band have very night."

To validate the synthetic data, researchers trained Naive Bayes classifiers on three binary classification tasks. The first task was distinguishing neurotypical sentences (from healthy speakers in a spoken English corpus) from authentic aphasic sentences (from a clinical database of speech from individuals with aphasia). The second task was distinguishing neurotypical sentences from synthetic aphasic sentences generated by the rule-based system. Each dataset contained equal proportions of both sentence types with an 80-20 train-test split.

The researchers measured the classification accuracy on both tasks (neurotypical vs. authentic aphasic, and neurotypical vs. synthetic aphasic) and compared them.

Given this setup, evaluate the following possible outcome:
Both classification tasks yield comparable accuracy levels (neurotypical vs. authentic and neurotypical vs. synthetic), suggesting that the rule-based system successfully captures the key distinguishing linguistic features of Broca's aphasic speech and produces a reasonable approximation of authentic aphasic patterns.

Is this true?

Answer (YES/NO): YES